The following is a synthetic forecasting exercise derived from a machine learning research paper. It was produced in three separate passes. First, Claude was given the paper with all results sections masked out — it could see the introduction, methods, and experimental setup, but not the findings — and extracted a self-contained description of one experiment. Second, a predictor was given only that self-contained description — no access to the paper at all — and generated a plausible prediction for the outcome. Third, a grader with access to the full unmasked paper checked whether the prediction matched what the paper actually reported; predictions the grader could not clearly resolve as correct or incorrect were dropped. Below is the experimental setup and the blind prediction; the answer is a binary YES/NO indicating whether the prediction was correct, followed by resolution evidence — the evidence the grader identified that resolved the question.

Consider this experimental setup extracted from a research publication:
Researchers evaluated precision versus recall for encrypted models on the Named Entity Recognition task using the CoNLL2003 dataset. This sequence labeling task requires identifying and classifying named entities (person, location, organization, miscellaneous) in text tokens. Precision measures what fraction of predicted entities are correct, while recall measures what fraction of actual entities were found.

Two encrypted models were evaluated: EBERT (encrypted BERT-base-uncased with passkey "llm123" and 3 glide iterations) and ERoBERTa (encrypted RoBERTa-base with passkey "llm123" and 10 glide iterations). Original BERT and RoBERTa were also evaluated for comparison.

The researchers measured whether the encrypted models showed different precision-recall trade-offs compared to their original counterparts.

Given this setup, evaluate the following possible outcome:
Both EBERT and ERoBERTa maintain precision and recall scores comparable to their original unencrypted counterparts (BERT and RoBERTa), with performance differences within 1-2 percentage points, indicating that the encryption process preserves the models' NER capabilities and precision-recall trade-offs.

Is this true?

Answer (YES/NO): YES